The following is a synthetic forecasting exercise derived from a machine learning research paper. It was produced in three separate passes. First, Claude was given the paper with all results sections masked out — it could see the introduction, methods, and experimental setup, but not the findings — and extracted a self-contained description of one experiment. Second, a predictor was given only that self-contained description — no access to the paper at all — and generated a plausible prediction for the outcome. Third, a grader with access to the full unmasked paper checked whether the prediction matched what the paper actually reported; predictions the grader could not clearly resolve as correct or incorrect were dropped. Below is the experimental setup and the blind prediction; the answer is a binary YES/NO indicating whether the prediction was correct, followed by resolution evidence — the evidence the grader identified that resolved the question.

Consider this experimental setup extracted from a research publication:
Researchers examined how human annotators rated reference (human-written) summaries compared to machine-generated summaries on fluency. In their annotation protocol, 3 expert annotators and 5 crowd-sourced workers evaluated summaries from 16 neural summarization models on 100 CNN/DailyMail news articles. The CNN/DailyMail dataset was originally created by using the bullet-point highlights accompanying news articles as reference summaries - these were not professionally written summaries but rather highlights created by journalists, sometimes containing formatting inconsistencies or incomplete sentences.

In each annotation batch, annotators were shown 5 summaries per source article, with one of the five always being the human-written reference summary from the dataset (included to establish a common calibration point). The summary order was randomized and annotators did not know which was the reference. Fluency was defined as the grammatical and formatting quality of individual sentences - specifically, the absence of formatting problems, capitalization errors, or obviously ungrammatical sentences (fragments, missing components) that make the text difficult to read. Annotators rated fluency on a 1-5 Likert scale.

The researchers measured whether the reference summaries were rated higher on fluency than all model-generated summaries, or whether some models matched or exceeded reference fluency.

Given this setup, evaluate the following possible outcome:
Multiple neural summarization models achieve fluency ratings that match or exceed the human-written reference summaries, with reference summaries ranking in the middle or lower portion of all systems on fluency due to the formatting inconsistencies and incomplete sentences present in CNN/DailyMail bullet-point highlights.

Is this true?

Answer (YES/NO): NO